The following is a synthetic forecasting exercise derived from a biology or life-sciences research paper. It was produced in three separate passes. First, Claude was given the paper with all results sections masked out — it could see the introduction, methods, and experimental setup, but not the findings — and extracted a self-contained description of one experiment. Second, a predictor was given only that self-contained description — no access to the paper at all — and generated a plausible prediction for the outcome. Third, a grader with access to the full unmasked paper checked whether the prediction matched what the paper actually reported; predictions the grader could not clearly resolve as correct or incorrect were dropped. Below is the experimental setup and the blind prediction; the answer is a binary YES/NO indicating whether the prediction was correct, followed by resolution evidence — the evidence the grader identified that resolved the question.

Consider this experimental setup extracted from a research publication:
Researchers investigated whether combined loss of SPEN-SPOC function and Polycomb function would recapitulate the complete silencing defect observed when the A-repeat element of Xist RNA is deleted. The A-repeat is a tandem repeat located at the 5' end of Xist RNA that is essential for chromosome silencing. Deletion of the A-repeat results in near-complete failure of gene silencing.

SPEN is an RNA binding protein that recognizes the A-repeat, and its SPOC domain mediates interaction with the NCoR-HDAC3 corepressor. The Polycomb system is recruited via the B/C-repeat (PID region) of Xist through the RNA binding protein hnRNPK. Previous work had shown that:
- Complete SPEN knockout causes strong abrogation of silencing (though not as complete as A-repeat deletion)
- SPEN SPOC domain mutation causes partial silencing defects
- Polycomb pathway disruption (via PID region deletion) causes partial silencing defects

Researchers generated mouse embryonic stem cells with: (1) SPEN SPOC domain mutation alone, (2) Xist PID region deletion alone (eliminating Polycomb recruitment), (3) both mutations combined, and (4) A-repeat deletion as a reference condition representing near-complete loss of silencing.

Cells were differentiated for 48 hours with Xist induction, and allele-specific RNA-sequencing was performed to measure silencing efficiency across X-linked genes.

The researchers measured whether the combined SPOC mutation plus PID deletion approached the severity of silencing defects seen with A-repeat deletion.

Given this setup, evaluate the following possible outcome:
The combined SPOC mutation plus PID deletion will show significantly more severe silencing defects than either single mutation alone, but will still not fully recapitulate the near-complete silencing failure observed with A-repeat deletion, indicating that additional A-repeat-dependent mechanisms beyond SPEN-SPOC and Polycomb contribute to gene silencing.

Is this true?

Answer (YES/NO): NO